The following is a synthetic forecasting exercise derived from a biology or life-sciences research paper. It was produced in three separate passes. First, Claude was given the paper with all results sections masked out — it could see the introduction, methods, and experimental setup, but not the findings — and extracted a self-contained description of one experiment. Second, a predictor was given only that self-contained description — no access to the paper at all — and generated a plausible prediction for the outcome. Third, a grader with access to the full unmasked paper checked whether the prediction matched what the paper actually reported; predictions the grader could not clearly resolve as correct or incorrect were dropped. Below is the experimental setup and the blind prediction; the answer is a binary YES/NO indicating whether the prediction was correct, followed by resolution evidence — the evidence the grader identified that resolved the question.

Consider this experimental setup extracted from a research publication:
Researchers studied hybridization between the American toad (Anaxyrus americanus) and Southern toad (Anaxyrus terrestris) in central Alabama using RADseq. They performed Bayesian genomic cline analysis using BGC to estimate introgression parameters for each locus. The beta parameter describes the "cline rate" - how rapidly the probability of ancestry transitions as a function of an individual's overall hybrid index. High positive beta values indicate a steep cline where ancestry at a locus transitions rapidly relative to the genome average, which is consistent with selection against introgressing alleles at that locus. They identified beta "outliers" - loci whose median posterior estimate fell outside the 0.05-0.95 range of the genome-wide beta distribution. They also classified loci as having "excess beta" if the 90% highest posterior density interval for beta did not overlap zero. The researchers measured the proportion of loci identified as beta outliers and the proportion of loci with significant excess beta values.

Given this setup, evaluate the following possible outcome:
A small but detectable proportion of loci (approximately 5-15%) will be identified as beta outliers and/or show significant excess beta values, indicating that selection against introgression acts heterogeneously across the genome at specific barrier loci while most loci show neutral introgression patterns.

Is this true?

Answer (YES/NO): NO